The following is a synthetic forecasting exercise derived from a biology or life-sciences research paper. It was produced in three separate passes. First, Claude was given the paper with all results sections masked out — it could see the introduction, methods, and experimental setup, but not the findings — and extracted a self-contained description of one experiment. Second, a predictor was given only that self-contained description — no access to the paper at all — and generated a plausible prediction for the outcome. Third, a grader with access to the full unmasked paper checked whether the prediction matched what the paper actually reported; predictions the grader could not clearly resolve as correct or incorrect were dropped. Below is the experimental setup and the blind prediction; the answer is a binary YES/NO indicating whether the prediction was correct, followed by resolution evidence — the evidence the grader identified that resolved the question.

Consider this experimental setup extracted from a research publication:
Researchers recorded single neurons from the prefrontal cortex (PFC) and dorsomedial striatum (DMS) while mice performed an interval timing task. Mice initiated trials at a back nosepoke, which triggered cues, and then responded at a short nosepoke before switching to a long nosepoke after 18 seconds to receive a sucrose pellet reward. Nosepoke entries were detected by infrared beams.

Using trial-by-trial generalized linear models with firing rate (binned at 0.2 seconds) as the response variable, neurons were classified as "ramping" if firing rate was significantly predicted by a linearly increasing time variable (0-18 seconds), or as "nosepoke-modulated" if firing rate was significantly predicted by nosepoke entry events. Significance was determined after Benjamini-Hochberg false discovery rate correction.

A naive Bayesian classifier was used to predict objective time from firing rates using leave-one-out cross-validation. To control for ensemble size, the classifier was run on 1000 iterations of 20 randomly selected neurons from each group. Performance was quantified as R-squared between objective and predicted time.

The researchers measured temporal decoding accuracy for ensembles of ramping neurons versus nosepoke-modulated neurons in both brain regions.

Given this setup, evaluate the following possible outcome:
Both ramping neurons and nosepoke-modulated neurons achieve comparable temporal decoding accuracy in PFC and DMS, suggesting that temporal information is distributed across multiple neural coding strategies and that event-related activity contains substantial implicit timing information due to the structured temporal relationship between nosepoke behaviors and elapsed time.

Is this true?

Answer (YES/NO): NO